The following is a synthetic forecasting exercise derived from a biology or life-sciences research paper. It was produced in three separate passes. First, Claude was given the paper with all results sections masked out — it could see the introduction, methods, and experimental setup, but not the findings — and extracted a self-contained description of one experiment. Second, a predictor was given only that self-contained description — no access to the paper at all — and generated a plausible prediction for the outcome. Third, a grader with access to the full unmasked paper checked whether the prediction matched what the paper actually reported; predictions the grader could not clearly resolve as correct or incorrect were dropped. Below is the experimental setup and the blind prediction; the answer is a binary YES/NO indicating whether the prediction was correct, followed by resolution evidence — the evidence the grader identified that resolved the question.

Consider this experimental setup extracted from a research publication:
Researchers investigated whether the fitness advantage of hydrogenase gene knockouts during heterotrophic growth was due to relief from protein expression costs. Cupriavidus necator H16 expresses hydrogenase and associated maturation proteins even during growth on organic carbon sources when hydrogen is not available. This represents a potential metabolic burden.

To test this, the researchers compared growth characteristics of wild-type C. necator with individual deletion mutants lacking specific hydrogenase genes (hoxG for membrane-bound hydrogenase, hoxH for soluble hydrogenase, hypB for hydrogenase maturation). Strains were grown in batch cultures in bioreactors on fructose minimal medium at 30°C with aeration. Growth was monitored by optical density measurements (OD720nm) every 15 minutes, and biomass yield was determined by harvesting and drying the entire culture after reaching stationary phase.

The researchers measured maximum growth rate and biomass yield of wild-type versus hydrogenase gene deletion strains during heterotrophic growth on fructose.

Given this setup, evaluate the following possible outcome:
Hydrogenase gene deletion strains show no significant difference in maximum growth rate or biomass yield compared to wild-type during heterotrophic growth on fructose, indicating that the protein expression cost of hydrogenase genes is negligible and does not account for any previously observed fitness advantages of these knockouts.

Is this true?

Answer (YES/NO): NO